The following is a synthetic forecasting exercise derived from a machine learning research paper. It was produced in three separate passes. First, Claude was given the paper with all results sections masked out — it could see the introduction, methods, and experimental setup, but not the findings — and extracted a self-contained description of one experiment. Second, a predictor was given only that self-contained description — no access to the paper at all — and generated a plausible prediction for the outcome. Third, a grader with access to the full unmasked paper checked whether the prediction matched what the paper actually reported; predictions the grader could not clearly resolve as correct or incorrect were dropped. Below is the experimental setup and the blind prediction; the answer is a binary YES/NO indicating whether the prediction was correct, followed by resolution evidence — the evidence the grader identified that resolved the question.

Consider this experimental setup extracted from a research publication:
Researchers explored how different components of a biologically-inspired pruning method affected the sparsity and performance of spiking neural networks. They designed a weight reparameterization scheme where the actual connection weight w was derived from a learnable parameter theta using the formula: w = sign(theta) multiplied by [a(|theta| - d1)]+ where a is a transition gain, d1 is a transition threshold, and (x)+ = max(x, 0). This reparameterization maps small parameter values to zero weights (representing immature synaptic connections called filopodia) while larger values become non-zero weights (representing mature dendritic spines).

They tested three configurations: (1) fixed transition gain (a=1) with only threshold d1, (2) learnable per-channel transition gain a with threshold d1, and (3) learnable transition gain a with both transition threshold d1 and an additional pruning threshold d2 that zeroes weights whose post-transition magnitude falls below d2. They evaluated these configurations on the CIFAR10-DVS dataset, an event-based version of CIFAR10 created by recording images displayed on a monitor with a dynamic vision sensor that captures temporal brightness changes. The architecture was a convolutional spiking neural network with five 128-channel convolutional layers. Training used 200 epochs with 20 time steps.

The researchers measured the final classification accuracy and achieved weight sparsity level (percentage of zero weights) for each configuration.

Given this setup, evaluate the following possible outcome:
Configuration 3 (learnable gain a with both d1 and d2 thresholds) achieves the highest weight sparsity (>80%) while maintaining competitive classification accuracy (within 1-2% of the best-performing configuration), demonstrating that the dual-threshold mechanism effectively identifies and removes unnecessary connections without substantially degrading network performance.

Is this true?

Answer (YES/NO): NO